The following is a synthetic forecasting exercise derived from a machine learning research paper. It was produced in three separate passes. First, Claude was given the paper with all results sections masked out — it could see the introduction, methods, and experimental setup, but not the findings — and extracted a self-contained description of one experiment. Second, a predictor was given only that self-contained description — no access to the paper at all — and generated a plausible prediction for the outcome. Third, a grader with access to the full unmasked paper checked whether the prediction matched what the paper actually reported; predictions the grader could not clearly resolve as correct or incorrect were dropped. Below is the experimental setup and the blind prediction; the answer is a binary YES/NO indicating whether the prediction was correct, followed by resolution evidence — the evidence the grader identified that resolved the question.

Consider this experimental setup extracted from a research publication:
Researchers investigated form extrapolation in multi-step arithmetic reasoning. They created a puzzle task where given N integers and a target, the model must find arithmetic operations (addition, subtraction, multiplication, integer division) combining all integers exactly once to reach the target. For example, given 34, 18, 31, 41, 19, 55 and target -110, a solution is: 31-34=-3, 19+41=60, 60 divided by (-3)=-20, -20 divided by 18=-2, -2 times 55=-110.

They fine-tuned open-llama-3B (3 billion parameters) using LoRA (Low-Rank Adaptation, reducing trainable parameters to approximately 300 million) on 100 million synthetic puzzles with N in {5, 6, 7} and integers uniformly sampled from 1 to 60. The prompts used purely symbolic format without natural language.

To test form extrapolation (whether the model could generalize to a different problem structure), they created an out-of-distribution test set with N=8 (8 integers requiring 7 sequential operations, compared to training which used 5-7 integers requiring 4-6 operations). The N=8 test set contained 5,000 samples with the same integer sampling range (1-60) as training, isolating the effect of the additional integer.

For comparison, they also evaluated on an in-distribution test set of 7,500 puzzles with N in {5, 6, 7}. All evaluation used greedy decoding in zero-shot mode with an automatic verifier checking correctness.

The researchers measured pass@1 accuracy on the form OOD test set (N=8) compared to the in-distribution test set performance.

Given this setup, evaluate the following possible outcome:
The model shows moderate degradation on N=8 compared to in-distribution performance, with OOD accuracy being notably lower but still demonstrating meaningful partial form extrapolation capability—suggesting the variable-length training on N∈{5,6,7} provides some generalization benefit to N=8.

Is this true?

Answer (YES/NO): YES